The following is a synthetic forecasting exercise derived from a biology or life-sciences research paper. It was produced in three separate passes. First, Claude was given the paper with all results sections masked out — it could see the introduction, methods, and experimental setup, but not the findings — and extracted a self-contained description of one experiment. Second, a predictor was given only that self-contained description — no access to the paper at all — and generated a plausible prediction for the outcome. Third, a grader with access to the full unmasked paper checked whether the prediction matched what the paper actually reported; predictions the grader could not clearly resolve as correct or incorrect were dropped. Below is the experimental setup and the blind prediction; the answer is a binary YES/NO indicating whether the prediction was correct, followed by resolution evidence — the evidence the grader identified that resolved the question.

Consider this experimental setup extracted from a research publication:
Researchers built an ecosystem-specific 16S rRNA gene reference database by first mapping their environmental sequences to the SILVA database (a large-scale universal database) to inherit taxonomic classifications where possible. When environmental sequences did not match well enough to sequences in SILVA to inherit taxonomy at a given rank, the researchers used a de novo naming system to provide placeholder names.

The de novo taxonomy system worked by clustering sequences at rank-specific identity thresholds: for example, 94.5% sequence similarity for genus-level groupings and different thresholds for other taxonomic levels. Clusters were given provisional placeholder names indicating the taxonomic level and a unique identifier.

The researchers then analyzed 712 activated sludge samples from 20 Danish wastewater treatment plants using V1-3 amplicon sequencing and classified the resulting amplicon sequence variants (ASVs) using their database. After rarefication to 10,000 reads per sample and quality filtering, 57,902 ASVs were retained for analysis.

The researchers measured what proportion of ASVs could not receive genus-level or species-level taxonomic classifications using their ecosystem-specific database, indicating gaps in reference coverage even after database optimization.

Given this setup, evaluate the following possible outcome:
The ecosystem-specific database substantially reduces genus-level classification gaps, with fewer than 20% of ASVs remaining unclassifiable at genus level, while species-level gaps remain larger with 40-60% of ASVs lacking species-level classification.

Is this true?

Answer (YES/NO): NO